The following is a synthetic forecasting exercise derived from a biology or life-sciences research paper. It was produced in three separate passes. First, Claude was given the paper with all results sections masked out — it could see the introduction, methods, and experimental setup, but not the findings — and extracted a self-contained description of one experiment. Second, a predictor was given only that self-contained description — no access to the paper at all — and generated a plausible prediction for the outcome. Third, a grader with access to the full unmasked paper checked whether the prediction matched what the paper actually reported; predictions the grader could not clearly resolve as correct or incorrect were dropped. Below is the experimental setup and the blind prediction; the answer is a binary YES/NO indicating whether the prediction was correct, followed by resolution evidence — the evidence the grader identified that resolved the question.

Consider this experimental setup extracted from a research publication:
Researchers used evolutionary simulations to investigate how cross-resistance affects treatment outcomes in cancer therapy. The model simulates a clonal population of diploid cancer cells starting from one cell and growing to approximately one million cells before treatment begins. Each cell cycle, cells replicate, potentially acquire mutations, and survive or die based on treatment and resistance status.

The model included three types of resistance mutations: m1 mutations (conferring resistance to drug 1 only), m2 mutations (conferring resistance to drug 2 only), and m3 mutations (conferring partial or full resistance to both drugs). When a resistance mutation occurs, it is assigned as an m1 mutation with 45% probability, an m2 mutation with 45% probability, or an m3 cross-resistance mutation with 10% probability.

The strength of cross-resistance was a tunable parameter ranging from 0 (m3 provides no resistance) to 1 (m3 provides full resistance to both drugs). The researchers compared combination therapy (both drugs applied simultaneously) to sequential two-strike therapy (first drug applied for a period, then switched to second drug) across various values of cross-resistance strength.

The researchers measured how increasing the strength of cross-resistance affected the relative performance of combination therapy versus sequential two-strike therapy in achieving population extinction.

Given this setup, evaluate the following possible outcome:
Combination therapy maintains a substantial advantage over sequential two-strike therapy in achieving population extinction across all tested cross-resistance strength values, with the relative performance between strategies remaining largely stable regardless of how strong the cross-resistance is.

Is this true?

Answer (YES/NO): NO